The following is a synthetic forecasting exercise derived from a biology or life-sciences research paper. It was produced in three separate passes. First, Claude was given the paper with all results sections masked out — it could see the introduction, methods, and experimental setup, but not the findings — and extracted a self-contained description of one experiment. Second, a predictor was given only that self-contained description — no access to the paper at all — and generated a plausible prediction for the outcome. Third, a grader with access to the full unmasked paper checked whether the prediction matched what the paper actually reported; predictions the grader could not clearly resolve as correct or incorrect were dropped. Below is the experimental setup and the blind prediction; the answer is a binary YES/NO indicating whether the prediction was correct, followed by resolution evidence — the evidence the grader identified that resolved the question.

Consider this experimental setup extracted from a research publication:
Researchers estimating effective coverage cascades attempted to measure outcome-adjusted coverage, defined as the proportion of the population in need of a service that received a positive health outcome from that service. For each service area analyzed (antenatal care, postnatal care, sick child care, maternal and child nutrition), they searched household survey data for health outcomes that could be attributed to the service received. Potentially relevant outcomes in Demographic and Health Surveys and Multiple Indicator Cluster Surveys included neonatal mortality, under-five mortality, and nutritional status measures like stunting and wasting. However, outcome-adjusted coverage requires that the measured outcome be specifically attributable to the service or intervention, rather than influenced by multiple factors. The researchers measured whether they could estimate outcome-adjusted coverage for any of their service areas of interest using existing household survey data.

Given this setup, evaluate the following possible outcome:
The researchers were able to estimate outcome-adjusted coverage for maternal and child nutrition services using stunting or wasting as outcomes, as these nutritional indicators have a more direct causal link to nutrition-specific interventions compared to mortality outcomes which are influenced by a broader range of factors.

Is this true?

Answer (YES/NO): NO